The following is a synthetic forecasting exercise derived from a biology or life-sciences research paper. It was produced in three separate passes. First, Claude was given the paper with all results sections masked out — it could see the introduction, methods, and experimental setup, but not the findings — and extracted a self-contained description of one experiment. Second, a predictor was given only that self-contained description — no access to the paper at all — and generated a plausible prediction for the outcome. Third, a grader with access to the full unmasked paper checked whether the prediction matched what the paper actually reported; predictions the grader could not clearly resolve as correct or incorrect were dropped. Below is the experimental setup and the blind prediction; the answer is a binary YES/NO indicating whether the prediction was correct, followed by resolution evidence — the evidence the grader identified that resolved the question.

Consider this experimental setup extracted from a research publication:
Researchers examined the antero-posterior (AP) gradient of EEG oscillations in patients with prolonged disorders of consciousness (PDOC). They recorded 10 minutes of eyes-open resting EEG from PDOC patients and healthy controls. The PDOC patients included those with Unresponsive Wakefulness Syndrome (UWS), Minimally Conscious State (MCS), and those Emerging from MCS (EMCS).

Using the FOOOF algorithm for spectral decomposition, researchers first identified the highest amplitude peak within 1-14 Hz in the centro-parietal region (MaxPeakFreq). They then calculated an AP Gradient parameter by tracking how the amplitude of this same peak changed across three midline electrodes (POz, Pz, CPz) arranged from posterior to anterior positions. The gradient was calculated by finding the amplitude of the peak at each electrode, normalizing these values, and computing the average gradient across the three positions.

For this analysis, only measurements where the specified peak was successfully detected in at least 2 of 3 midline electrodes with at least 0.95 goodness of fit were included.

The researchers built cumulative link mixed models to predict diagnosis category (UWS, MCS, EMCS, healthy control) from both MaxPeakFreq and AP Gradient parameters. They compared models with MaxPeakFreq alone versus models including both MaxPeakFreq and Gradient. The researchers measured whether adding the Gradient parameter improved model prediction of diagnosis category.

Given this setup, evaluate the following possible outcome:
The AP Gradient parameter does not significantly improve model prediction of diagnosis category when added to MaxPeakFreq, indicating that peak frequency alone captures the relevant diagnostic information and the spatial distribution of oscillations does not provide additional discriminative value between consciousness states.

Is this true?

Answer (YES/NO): NO